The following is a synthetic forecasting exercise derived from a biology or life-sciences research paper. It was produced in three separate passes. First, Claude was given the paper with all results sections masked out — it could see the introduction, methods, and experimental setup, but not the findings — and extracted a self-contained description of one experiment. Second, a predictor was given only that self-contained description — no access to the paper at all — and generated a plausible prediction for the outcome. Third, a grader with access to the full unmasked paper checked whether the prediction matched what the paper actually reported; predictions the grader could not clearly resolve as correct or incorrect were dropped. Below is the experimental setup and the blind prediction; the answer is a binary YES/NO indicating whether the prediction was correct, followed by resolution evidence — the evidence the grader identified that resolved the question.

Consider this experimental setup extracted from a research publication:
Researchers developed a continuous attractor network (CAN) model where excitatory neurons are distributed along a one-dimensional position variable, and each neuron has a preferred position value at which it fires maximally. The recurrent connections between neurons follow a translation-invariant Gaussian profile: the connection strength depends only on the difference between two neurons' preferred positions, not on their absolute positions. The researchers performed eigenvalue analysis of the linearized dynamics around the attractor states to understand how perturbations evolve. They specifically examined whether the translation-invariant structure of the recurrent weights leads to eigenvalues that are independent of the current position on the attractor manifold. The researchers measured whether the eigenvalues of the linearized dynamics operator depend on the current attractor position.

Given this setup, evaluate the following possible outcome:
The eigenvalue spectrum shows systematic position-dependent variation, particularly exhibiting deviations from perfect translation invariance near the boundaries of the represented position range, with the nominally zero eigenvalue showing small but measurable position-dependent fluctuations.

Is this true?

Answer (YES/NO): NO